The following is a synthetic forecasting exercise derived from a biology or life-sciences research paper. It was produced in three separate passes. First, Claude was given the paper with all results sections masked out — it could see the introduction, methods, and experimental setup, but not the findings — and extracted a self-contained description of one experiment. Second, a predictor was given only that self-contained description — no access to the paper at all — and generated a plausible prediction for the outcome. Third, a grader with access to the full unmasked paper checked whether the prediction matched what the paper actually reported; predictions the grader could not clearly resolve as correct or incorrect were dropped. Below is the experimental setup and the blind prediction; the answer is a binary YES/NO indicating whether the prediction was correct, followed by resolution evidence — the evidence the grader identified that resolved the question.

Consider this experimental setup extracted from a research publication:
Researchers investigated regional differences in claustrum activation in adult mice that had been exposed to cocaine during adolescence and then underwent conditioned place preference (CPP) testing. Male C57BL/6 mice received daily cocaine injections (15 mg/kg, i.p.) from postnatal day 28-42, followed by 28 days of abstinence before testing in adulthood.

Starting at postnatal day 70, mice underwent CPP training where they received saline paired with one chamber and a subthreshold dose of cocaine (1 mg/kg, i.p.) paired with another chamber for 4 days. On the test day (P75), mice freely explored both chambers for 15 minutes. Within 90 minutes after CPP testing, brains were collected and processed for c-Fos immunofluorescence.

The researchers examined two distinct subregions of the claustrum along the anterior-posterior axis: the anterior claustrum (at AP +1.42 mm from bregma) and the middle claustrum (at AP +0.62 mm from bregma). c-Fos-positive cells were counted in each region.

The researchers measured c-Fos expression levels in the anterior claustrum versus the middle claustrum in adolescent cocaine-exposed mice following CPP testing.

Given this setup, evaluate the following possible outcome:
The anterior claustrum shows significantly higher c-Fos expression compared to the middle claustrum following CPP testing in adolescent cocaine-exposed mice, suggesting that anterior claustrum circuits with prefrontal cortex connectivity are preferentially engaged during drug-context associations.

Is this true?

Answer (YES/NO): YES